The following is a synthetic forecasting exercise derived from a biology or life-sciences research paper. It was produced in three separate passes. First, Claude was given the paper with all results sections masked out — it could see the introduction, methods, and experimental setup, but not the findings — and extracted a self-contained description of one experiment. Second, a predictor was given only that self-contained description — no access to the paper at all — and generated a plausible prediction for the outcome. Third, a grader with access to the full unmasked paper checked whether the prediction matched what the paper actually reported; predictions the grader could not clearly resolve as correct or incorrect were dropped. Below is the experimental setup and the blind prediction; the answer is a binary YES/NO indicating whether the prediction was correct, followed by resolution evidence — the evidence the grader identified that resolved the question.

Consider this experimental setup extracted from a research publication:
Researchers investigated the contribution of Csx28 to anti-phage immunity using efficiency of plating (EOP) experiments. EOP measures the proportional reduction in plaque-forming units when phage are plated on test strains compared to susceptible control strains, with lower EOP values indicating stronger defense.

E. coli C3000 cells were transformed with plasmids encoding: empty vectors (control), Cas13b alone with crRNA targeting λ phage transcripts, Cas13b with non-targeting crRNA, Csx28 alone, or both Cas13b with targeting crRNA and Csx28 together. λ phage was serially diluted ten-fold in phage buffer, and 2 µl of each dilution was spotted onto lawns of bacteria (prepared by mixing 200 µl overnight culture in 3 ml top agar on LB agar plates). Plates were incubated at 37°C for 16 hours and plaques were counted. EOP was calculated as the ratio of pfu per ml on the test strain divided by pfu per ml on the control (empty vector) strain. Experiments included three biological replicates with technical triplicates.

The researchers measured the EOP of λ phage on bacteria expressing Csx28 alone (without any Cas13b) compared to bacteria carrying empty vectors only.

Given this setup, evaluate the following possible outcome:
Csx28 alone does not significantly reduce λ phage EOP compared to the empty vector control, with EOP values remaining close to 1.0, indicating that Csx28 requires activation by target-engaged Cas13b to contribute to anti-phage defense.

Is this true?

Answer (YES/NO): YES